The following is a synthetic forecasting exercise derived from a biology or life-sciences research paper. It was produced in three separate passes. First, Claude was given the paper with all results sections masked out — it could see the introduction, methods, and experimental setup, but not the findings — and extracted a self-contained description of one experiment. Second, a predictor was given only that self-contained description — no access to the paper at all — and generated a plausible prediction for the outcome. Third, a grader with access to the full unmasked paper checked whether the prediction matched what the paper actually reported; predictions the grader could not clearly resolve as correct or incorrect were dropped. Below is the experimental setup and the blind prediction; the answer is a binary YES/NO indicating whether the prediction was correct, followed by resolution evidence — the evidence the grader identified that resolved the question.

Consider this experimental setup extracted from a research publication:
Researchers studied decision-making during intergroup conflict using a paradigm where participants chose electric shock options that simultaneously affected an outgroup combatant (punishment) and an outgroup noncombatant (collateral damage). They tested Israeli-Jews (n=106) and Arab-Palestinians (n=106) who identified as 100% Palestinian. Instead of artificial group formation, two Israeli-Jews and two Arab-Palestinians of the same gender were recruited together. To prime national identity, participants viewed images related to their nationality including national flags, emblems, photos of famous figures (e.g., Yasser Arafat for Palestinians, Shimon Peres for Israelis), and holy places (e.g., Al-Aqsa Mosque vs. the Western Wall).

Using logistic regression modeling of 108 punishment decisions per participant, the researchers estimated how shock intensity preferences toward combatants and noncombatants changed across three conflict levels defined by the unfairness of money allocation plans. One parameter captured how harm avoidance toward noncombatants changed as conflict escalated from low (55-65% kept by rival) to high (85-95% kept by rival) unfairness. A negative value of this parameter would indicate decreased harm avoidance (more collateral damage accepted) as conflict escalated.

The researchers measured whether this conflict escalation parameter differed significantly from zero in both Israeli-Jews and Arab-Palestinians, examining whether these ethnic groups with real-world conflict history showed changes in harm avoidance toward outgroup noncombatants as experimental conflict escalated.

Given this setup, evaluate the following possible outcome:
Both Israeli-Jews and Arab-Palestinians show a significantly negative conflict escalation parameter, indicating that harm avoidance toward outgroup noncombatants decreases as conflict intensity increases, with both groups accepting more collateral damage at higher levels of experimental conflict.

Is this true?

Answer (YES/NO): NO